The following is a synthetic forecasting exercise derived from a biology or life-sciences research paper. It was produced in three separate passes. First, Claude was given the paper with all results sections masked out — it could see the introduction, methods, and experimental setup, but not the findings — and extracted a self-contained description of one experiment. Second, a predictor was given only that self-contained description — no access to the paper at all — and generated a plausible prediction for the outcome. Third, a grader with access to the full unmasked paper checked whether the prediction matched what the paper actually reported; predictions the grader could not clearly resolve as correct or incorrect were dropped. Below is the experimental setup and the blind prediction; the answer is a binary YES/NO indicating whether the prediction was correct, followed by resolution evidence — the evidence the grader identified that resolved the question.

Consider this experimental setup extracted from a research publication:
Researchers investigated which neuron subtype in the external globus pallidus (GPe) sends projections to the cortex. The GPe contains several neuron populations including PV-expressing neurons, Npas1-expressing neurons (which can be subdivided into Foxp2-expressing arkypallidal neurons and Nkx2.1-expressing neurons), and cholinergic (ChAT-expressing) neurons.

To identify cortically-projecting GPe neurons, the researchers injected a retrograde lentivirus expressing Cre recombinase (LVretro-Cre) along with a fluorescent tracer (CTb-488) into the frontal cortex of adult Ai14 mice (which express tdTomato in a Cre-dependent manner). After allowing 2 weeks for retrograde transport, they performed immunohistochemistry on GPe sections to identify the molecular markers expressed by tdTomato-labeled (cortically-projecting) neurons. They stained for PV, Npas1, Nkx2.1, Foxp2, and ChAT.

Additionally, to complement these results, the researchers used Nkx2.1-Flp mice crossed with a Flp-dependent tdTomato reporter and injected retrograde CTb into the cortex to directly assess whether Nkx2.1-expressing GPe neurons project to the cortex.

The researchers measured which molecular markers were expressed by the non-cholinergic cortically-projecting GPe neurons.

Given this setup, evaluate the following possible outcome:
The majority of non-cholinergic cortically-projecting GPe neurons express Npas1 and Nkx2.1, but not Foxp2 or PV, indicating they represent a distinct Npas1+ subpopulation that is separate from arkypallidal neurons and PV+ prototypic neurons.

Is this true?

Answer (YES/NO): NO